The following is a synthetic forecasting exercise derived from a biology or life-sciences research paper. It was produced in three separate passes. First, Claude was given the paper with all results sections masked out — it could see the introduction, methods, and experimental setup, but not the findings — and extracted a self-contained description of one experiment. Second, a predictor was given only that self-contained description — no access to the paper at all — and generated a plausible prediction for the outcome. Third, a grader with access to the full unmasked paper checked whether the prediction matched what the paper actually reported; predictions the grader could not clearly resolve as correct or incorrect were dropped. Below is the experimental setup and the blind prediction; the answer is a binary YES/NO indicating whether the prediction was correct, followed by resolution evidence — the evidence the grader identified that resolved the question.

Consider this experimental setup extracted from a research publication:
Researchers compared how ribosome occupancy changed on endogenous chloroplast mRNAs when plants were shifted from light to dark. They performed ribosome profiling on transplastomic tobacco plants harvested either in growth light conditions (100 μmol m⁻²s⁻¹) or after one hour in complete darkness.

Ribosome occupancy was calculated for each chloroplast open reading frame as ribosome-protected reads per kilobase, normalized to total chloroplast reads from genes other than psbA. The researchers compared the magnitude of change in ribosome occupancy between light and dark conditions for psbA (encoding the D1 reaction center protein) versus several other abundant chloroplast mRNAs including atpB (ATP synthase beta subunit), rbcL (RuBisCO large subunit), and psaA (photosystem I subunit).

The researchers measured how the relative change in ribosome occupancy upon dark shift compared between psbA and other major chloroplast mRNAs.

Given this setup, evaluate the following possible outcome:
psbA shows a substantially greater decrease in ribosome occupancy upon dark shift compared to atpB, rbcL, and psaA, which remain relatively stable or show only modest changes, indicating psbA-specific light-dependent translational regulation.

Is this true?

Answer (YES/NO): YES